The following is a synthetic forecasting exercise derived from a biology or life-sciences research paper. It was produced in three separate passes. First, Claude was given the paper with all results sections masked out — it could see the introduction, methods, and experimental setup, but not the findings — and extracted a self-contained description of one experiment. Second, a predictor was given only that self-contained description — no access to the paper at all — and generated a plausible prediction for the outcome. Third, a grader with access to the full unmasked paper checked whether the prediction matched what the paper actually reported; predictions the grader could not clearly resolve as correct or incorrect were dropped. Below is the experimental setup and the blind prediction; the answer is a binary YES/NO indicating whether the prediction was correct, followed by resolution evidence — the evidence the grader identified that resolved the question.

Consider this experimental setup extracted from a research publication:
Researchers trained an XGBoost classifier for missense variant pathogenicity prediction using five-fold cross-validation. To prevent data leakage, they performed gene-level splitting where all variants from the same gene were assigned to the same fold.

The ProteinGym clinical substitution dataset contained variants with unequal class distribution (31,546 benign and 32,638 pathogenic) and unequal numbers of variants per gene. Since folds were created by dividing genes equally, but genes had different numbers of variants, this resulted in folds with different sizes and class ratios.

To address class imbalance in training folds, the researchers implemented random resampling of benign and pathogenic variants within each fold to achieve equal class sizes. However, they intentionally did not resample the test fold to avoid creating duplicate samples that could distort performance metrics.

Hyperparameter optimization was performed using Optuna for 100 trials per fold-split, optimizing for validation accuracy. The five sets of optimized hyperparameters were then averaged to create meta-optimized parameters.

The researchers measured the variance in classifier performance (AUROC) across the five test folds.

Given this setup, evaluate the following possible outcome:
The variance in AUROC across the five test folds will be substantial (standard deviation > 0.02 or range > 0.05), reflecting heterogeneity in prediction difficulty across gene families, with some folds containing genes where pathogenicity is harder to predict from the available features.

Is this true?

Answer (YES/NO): NO